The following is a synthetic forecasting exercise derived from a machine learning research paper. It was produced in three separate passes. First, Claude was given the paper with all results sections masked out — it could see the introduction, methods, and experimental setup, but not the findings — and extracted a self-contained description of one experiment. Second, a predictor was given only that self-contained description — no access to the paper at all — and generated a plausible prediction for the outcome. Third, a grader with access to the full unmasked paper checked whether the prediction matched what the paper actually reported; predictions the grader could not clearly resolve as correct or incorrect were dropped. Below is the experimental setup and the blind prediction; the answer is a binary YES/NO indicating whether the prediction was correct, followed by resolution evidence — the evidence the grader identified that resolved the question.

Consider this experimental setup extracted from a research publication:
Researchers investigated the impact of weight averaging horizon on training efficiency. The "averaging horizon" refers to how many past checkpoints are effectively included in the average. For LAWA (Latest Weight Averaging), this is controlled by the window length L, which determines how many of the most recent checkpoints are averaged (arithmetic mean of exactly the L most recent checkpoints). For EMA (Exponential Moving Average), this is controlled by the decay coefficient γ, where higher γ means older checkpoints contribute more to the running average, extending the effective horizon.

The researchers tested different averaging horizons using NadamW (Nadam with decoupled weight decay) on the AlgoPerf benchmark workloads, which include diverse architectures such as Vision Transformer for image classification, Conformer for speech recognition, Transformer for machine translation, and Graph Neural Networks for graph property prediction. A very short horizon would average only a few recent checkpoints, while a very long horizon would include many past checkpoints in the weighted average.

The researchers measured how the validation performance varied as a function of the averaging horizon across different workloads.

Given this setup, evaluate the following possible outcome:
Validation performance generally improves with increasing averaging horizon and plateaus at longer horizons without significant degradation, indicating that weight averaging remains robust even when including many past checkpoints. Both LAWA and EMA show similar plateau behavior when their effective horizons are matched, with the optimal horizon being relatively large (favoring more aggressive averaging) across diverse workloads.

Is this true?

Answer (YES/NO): NO